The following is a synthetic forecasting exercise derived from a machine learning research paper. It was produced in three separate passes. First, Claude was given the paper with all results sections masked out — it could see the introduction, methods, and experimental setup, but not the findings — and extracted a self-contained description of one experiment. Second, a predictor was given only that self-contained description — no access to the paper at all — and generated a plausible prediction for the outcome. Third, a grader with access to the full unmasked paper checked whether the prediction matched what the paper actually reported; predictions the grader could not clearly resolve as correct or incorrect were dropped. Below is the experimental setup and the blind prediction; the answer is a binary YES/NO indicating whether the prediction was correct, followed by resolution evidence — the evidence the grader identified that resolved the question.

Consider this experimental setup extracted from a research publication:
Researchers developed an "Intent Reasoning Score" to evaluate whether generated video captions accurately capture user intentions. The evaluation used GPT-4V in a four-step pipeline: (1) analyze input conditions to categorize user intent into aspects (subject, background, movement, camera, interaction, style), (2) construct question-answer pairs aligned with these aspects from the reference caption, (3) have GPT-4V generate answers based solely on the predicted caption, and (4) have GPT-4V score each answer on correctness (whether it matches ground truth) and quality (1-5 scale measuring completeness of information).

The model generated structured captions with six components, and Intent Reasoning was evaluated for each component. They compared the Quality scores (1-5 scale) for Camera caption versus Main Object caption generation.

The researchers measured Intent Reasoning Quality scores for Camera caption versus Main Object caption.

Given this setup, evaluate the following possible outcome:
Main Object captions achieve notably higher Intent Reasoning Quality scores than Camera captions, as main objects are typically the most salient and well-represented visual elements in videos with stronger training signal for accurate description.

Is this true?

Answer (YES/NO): NO